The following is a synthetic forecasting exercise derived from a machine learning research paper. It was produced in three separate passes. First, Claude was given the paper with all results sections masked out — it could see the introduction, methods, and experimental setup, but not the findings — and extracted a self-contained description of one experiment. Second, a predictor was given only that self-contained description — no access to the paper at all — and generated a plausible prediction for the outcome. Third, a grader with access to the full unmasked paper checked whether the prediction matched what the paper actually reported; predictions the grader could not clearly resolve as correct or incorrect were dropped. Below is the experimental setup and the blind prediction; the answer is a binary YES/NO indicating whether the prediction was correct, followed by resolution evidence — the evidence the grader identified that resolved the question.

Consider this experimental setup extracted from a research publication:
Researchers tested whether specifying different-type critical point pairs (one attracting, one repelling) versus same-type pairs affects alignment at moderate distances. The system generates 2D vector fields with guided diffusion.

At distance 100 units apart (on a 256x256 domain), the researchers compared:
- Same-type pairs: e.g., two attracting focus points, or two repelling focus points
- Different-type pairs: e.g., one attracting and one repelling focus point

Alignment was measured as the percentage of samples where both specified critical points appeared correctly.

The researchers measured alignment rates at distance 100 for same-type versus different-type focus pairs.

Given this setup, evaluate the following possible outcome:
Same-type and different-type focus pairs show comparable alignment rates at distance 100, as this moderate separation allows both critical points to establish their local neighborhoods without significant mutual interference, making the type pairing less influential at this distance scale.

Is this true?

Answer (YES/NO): YES